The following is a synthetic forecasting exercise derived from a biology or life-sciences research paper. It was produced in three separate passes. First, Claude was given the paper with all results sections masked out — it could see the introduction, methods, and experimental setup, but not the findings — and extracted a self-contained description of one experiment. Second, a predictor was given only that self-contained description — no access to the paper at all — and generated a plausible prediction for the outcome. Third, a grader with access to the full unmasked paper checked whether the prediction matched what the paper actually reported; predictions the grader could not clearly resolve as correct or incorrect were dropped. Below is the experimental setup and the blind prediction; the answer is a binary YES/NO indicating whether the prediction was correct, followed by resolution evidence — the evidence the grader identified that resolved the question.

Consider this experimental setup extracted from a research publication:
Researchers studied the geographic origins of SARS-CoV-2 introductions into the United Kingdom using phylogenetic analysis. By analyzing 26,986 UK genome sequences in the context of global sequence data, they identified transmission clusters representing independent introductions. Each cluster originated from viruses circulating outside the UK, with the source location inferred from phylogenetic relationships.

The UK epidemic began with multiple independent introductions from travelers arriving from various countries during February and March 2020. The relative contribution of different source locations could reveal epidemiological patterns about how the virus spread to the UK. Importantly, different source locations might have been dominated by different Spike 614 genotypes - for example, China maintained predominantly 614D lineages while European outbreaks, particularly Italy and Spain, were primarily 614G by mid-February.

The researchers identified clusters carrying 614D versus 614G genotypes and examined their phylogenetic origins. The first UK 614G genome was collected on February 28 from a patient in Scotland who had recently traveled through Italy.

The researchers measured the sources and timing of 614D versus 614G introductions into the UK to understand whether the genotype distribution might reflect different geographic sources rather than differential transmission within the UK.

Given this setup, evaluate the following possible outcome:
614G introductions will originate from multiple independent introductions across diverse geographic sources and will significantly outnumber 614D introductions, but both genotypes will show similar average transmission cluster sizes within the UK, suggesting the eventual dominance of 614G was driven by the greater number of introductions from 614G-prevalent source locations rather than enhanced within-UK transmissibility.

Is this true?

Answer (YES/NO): NO